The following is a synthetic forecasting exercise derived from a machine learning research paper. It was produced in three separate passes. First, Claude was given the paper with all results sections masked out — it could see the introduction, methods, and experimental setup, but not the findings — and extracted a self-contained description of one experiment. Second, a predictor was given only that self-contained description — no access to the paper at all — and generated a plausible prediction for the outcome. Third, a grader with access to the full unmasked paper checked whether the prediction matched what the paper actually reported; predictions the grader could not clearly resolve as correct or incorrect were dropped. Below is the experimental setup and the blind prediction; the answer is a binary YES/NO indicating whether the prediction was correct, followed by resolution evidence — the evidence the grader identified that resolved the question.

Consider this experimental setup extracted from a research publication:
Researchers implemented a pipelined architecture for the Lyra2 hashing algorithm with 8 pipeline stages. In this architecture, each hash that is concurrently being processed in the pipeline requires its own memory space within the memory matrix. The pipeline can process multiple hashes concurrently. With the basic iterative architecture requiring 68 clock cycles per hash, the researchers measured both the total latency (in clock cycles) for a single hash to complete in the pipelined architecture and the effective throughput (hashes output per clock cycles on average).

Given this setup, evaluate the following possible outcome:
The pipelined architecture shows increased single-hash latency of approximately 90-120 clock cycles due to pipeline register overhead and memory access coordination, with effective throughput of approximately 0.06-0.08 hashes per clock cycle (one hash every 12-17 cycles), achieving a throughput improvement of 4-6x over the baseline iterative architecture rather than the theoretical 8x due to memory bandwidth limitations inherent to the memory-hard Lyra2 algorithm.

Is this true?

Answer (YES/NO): NO